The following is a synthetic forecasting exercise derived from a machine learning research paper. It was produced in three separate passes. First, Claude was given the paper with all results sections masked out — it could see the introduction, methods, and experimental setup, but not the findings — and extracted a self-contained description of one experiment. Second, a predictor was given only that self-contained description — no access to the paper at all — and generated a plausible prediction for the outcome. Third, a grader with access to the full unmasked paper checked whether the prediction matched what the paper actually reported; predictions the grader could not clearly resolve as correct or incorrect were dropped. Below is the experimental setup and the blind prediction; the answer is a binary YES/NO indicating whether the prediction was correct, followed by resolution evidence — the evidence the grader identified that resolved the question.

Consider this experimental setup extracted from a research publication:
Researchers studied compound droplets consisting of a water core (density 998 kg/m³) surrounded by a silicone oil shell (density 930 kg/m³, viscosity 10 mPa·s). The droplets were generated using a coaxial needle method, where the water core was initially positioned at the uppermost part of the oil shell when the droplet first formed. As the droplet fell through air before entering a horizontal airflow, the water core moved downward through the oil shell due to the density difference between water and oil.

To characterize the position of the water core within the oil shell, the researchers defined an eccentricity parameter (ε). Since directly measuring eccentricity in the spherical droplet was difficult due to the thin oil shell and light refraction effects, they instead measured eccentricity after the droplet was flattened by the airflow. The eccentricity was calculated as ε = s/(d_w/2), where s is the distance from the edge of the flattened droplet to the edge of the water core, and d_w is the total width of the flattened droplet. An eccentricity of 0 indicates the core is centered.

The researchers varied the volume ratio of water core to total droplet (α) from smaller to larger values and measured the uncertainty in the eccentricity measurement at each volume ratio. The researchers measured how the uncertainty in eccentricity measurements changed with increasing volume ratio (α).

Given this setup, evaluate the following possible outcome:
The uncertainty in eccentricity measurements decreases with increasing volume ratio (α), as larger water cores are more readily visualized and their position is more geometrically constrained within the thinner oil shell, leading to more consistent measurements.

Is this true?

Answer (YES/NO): NO